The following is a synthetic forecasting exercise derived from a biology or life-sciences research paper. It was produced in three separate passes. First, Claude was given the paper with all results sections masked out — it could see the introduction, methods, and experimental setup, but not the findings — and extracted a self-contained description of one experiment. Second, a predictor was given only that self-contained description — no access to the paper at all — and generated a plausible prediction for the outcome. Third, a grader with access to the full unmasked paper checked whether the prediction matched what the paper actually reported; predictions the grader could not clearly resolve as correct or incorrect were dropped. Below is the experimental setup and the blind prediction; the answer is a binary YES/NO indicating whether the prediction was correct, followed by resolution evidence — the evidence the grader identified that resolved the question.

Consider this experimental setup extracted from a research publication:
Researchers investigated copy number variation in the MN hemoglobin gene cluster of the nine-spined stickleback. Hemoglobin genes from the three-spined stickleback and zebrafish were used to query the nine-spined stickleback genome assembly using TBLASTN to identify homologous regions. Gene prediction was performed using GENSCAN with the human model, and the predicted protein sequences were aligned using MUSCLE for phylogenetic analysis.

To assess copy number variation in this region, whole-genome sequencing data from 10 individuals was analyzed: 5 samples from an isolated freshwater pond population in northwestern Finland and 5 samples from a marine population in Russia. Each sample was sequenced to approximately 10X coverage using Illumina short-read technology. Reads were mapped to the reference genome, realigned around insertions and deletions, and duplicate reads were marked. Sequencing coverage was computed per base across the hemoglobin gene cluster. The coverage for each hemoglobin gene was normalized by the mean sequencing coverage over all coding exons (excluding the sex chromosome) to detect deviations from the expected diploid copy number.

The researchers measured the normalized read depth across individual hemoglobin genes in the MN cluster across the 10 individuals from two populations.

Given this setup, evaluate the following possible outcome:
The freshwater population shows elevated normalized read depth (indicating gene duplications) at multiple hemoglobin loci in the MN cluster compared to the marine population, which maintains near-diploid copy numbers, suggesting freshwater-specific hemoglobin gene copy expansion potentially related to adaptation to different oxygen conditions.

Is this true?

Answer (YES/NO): NO